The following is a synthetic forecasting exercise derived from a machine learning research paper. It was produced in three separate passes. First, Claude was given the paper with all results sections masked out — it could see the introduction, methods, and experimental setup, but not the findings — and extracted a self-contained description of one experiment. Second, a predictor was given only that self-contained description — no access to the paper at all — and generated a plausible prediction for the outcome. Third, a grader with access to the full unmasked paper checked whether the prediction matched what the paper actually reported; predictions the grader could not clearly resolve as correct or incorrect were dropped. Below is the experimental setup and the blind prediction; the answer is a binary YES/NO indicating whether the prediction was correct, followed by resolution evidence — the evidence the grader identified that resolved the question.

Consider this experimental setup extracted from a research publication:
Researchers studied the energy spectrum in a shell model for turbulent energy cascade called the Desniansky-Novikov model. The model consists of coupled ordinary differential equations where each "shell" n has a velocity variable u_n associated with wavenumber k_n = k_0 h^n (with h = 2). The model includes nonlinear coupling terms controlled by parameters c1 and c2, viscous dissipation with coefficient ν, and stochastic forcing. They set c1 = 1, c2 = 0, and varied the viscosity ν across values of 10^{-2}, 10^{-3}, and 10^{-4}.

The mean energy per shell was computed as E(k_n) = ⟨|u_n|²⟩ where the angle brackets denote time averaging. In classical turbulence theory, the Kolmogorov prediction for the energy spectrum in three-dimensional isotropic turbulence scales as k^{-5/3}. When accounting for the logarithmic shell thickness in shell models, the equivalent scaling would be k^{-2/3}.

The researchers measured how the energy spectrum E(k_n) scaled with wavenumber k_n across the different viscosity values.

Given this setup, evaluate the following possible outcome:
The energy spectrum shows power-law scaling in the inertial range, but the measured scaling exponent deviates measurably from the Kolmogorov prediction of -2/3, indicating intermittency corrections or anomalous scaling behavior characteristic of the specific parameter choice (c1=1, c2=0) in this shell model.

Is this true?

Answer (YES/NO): NO